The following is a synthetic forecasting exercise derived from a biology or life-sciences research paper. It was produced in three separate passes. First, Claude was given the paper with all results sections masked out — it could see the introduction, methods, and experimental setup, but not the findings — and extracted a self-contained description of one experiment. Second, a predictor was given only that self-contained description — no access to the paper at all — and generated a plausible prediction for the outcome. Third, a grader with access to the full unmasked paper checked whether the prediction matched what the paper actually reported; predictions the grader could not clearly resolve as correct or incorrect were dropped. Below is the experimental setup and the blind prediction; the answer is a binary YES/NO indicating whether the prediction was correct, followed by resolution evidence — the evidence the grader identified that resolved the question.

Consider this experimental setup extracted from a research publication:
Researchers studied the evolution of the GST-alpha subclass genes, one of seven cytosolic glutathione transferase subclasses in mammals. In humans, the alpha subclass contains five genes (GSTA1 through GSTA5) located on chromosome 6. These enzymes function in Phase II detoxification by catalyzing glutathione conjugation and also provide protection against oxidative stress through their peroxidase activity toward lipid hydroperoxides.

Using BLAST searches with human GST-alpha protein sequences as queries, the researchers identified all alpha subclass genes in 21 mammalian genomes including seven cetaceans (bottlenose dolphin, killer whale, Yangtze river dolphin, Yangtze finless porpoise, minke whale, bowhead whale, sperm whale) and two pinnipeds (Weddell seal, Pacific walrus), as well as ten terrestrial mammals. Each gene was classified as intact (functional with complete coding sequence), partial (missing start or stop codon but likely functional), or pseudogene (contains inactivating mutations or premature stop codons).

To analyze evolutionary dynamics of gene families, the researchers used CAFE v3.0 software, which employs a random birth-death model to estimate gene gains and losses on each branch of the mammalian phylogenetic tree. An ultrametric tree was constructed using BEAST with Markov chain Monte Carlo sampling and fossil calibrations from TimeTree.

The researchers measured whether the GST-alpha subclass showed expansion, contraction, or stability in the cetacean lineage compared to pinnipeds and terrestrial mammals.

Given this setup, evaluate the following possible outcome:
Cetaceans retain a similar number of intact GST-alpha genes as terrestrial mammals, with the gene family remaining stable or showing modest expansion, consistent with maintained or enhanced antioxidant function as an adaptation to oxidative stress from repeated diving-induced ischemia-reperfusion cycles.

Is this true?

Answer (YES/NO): NO